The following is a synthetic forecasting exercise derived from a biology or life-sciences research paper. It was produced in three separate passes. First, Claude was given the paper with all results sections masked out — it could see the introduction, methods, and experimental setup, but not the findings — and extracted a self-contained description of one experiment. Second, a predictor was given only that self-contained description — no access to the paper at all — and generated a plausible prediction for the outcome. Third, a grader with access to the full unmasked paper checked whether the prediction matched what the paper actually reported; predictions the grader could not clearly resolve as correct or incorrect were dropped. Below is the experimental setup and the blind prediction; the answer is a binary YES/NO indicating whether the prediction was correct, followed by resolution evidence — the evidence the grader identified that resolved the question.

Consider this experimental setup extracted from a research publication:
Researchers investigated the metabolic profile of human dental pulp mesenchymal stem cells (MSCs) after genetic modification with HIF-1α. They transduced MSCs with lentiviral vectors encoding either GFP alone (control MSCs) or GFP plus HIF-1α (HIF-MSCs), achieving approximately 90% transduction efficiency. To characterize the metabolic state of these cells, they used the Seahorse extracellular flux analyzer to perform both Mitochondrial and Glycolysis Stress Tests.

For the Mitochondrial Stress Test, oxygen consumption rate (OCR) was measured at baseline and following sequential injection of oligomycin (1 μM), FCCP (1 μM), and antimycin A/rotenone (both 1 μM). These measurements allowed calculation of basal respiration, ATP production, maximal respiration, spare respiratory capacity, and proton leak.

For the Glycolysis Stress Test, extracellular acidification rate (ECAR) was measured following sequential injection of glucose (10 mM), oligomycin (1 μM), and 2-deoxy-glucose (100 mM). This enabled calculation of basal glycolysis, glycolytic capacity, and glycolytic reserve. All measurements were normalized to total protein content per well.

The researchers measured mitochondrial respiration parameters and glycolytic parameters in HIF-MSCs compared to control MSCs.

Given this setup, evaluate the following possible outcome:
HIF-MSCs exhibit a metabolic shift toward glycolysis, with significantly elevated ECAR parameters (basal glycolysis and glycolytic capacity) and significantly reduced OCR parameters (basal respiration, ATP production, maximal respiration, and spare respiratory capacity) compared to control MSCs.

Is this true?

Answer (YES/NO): NO